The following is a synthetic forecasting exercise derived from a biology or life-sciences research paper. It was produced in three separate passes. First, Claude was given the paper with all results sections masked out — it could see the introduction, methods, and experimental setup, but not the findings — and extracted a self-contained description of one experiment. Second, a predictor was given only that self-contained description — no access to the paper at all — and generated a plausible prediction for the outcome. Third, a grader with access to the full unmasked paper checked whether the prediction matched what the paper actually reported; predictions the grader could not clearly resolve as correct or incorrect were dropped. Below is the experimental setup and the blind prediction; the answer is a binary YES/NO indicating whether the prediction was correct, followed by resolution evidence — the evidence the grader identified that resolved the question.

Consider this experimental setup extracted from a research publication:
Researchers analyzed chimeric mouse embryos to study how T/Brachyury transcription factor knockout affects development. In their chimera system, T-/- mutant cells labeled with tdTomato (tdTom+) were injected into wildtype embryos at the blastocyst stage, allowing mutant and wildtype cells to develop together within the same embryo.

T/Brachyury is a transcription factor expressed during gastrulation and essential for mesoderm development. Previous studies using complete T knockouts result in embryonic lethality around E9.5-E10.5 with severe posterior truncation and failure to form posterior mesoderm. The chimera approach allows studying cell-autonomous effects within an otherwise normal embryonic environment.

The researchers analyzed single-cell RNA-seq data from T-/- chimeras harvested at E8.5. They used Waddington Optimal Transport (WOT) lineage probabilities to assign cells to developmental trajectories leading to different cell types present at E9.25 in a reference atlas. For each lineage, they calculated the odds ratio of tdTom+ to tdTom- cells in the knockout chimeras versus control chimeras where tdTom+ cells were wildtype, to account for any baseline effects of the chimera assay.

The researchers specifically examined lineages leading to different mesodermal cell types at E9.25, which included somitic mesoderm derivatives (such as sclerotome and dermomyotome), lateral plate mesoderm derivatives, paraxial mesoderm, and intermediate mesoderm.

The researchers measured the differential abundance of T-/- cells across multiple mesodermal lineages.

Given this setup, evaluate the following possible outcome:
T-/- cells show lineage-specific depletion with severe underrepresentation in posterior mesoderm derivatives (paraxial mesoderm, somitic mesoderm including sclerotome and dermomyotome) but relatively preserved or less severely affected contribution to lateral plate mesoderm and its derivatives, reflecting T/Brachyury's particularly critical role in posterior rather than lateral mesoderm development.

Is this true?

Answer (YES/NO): NO